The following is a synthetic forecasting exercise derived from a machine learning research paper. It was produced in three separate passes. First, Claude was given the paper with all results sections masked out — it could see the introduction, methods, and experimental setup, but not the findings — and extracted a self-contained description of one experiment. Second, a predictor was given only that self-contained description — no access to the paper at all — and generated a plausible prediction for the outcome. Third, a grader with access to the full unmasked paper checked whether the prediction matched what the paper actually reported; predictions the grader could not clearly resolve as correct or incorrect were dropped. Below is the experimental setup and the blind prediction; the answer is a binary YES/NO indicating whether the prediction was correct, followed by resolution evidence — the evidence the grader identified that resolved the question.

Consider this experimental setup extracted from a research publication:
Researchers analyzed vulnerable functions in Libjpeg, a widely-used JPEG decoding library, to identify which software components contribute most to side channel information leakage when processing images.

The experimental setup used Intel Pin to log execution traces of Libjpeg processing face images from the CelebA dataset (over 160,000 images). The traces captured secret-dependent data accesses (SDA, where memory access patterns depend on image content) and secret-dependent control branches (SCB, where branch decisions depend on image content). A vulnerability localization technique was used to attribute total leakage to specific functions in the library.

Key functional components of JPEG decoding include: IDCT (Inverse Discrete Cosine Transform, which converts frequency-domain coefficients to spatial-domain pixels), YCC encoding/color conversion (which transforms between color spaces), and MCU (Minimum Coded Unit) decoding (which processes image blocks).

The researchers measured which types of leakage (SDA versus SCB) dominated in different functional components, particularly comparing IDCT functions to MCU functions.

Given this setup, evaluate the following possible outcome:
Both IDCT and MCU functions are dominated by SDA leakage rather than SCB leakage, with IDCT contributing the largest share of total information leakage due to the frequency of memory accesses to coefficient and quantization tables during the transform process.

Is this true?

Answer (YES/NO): NO